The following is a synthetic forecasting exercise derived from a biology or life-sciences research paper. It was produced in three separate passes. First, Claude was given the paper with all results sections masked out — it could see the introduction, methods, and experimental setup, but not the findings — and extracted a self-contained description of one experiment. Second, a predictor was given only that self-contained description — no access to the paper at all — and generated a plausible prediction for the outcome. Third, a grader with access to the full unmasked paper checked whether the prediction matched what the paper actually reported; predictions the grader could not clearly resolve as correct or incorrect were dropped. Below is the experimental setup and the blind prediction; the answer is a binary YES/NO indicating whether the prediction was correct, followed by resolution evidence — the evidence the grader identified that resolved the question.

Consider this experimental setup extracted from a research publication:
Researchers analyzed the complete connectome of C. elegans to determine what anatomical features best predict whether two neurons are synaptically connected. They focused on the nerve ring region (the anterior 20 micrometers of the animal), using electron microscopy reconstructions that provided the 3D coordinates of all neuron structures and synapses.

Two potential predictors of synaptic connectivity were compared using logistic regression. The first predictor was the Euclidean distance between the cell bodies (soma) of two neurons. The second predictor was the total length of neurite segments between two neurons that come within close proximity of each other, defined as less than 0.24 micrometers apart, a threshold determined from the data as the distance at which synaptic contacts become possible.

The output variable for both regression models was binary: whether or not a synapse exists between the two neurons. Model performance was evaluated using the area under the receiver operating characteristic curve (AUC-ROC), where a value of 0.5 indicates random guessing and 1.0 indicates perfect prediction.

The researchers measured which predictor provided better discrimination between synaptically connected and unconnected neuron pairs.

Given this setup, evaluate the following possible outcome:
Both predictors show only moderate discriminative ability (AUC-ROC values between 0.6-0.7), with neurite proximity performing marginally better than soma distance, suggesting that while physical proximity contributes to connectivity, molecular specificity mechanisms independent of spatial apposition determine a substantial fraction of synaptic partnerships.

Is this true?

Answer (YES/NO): NO